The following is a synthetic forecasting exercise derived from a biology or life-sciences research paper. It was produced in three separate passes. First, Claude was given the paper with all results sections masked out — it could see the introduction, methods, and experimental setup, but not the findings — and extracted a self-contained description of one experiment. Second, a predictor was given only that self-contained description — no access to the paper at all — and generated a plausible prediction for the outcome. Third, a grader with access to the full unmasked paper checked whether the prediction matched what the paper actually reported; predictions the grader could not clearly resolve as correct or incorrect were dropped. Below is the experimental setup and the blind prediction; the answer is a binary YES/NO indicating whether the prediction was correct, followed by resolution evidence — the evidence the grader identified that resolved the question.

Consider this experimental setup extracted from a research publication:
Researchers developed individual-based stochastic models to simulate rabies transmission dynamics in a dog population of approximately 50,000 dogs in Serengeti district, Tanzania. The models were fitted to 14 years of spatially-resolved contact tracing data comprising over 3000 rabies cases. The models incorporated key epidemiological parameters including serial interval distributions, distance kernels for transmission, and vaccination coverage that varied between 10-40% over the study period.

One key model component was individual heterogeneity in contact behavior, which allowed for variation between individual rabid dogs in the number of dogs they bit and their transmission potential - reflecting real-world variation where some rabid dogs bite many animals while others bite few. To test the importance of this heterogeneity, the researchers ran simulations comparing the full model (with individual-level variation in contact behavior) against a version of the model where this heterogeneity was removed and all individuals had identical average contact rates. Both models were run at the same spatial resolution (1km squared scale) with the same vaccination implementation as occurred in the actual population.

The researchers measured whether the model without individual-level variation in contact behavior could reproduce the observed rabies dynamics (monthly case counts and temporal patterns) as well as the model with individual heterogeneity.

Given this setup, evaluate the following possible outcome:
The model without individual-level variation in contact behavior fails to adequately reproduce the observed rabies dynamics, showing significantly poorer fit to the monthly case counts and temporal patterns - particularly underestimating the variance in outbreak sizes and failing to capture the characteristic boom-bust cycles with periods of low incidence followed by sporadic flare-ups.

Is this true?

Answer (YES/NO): YES